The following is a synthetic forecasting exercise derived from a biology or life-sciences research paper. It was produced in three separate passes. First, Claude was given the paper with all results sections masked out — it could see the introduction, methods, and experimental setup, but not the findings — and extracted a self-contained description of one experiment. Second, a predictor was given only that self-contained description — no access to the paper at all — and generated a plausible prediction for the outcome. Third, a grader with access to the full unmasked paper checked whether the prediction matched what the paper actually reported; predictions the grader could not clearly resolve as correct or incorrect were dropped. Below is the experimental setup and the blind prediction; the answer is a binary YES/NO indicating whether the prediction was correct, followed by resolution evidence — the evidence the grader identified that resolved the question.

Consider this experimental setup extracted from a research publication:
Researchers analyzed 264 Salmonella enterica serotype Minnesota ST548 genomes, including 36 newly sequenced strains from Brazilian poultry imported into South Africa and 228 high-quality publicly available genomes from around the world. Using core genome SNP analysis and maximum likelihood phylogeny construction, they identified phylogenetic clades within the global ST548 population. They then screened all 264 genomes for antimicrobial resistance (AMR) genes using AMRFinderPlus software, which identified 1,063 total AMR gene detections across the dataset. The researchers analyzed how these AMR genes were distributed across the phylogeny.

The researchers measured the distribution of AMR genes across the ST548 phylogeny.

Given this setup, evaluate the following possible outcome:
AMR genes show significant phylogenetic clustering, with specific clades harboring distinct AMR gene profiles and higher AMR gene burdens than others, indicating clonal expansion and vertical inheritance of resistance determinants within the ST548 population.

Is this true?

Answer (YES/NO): YES